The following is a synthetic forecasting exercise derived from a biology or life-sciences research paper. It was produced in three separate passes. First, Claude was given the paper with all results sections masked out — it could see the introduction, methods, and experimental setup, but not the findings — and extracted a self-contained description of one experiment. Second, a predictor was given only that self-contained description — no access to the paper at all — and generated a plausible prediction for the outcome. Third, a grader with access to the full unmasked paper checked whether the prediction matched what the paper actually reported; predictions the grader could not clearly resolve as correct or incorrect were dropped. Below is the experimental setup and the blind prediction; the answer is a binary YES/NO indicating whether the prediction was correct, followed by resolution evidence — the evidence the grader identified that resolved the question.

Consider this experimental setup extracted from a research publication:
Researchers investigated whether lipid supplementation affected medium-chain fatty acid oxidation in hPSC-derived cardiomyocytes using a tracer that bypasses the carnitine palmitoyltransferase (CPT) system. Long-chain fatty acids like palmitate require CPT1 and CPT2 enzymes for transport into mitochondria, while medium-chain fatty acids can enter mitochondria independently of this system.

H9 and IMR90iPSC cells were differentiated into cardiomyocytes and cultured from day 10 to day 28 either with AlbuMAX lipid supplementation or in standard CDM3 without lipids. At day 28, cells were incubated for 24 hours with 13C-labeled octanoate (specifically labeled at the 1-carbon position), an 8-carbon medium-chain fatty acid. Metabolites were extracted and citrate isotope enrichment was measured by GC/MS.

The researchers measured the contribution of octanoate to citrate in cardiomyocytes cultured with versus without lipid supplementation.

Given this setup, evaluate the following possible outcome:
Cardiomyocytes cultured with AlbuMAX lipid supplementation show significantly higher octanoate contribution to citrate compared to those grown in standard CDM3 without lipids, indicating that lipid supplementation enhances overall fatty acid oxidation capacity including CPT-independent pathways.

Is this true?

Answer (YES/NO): YES